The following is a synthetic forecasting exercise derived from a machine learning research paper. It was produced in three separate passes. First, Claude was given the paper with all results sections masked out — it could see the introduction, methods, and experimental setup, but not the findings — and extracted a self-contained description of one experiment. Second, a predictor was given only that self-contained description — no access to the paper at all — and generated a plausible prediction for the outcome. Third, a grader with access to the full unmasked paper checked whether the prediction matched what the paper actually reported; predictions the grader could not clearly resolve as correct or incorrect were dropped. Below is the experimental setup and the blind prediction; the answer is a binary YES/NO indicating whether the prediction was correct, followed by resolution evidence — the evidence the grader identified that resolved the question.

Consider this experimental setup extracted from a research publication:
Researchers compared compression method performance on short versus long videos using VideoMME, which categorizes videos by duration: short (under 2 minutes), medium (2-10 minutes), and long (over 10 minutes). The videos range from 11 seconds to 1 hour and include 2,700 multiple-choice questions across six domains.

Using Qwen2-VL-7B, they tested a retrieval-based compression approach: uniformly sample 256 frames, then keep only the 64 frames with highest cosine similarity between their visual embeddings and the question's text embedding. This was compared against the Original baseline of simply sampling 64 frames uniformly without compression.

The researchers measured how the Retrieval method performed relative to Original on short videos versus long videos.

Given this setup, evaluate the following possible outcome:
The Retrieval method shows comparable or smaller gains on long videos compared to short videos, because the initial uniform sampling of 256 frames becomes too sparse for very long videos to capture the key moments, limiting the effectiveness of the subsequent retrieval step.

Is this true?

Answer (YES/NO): NO